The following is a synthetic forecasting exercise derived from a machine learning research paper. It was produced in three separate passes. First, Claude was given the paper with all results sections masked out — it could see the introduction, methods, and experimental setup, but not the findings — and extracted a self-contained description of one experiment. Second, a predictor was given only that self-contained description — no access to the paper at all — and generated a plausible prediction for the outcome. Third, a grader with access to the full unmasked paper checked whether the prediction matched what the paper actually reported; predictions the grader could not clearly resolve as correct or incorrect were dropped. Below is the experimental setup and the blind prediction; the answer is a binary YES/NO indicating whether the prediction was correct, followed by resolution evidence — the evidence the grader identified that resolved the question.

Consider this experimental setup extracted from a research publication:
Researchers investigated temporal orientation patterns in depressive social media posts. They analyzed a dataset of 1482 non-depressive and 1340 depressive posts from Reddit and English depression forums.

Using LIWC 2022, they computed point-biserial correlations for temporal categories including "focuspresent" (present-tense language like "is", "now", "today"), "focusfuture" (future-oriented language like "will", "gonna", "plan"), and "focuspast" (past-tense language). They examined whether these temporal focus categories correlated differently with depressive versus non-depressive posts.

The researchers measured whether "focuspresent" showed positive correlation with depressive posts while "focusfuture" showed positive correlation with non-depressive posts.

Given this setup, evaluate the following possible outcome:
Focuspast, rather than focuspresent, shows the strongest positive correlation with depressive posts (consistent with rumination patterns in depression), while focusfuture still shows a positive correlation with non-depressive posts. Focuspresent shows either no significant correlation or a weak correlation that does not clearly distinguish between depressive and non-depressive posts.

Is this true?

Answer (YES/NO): NO